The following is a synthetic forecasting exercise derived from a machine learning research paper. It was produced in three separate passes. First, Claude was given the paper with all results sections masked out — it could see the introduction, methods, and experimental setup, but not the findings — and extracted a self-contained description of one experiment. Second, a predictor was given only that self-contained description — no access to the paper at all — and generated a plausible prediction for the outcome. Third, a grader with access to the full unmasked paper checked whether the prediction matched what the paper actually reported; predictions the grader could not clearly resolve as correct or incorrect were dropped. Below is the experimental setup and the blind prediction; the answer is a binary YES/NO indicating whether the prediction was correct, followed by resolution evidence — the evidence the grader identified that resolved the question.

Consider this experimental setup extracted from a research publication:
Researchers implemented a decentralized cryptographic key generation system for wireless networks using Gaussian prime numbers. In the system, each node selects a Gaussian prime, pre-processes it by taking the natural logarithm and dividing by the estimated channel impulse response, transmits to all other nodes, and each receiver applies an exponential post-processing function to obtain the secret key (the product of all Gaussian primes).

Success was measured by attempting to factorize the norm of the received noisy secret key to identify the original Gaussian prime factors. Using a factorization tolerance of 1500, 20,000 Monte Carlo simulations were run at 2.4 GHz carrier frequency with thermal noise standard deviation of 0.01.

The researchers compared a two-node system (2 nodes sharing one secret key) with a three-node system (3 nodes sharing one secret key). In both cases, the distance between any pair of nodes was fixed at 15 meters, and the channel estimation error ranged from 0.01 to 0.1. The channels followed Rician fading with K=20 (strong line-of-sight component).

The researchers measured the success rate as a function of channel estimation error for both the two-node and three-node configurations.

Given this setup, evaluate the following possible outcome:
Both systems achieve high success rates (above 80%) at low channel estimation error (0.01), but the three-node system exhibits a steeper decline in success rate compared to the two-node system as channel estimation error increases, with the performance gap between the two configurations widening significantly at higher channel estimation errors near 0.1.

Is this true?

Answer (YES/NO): NO